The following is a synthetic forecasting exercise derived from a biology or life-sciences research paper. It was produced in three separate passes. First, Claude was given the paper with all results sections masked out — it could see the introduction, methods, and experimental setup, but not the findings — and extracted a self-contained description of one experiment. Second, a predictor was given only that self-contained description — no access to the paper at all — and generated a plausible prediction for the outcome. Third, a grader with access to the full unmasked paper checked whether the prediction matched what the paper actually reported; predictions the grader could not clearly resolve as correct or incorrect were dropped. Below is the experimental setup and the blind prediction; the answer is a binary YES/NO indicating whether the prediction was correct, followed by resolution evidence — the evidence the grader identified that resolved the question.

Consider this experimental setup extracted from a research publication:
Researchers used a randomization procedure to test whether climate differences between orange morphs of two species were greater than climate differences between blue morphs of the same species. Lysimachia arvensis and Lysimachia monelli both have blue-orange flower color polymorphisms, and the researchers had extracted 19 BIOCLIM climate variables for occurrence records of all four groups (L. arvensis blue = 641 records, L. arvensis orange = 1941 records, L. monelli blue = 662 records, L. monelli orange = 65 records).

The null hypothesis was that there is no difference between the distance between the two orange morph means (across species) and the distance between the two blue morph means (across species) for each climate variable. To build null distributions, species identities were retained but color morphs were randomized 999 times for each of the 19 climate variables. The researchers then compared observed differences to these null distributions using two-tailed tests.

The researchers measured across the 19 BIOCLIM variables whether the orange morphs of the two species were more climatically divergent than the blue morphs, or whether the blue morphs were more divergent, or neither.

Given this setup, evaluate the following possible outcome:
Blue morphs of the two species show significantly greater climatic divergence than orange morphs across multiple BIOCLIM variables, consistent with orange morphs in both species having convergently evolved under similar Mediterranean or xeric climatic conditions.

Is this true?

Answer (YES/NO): NO